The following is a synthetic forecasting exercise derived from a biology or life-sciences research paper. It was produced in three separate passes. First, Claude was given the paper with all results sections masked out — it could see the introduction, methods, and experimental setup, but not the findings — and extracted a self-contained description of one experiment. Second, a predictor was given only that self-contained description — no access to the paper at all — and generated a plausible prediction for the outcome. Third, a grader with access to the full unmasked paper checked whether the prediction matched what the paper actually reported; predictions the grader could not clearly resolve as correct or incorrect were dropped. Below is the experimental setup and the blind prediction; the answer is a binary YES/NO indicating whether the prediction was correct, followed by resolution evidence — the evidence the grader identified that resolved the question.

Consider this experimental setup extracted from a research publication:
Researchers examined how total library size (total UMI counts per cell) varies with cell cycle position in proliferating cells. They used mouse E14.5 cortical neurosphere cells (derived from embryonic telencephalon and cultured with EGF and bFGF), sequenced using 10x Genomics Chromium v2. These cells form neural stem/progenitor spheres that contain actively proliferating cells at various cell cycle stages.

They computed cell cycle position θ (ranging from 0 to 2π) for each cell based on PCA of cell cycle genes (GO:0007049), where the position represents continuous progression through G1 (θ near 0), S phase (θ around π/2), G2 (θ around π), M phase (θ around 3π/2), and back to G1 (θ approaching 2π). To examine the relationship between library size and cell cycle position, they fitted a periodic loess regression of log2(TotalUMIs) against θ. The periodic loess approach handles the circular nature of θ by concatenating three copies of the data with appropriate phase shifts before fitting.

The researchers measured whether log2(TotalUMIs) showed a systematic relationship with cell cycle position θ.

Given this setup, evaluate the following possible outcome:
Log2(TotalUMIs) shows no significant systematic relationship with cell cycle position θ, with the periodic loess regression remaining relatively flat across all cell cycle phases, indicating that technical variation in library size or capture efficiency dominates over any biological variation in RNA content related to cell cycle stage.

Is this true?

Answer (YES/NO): NO